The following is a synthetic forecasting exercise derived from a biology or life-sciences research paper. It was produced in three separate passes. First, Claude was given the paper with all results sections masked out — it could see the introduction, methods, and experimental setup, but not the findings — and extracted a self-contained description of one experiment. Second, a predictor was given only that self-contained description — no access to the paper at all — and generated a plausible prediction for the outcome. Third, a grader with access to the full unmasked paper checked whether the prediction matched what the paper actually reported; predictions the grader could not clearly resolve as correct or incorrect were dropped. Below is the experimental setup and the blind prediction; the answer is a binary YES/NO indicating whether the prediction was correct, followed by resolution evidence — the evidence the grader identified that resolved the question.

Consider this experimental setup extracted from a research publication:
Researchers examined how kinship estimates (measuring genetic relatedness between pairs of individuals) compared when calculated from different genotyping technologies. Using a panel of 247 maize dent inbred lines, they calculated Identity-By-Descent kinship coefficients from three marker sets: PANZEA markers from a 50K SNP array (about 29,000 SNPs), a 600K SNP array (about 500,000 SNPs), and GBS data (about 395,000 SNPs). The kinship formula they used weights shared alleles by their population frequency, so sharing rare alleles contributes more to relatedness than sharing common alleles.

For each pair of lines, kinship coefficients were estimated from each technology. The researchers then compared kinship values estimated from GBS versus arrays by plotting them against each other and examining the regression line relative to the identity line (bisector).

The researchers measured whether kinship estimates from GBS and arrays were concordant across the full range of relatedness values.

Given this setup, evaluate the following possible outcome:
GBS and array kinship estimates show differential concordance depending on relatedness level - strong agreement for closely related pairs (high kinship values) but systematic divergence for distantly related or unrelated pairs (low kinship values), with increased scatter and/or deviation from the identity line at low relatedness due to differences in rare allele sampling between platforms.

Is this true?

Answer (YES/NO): YES